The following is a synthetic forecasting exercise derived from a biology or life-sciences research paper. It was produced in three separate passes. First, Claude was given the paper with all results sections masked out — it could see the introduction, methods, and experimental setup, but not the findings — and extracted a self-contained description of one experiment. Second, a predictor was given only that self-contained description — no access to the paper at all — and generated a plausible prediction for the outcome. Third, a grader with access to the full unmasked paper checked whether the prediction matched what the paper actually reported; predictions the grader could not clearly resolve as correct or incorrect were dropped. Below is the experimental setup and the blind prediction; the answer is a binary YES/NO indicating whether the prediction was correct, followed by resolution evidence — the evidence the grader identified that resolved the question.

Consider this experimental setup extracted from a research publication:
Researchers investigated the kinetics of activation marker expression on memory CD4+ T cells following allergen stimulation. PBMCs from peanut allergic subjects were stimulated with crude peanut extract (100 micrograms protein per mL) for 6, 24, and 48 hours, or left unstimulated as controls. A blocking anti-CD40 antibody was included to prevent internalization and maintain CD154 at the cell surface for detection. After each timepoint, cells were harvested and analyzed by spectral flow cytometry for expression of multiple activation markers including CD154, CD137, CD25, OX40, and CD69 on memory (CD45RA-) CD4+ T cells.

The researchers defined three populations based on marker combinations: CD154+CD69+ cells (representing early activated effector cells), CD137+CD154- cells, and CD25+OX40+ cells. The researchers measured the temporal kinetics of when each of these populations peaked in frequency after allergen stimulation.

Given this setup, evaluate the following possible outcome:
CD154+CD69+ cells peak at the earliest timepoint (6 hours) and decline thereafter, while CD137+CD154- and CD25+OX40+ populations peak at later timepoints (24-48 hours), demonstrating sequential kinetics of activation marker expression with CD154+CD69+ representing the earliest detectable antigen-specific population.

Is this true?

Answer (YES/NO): NO